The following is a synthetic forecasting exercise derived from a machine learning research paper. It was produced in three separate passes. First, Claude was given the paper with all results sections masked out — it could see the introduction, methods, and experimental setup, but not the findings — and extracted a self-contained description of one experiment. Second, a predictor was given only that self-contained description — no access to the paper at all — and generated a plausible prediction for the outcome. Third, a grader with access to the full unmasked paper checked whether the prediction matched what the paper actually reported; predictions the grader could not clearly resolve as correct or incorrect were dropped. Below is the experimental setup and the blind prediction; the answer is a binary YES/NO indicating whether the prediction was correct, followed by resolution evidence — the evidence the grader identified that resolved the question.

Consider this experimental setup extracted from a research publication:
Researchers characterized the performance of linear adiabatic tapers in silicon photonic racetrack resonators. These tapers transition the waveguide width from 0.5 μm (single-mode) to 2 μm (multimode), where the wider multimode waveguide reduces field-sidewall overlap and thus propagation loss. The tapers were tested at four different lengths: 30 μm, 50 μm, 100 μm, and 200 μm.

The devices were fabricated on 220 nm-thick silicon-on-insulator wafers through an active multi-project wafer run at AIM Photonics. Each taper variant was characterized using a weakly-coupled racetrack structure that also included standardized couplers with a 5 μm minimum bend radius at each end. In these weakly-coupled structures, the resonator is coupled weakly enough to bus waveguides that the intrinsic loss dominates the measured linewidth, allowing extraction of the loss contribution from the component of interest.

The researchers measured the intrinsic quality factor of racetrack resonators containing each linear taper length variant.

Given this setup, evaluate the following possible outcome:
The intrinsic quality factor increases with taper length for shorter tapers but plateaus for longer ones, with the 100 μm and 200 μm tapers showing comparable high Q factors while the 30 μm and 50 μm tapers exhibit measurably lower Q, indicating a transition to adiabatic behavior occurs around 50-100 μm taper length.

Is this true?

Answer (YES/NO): NO